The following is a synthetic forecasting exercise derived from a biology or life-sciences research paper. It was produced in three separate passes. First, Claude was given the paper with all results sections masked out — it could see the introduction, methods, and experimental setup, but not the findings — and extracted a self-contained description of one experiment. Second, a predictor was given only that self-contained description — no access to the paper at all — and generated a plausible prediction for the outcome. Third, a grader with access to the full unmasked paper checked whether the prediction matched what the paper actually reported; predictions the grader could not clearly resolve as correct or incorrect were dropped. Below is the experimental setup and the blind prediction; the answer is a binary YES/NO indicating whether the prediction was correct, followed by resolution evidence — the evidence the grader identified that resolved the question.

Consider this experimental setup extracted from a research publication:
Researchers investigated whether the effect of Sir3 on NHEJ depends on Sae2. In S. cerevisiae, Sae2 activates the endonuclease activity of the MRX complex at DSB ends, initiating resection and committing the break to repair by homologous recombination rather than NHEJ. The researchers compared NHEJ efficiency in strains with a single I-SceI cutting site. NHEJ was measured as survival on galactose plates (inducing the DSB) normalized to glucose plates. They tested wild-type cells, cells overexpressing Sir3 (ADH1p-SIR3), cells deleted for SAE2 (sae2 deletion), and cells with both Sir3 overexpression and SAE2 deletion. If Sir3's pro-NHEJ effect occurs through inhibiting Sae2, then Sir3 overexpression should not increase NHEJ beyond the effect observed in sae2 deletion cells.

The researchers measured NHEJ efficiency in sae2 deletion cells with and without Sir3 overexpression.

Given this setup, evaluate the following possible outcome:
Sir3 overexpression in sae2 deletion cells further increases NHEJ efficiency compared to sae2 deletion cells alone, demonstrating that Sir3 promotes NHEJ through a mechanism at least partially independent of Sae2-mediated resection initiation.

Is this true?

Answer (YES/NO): NO